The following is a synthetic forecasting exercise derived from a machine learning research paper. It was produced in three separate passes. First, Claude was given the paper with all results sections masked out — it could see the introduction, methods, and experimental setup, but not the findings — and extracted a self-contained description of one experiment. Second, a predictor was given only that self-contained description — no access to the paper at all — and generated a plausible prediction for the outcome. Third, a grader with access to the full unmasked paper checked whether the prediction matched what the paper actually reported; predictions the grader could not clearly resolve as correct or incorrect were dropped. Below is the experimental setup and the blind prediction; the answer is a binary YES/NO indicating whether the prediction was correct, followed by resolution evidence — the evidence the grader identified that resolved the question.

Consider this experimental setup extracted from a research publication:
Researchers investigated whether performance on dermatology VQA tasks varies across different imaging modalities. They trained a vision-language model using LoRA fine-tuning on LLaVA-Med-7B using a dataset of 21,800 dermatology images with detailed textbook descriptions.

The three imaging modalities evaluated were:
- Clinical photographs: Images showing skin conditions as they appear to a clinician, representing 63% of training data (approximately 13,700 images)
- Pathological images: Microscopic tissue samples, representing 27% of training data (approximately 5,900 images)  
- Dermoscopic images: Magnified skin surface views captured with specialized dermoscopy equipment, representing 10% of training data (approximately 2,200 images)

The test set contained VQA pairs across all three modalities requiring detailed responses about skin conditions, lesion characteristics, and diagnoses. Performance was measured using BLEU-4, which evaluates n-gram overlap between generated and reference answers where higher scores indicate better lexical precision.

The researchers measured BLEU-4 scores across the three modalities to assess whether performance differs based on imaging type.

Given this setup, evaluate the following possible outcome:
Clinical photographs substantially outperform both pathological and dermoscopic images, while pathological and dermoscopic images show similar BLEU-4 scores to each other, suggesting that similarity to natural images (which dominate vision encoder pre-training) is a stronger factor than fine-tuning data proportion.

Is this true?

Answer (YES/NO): NO